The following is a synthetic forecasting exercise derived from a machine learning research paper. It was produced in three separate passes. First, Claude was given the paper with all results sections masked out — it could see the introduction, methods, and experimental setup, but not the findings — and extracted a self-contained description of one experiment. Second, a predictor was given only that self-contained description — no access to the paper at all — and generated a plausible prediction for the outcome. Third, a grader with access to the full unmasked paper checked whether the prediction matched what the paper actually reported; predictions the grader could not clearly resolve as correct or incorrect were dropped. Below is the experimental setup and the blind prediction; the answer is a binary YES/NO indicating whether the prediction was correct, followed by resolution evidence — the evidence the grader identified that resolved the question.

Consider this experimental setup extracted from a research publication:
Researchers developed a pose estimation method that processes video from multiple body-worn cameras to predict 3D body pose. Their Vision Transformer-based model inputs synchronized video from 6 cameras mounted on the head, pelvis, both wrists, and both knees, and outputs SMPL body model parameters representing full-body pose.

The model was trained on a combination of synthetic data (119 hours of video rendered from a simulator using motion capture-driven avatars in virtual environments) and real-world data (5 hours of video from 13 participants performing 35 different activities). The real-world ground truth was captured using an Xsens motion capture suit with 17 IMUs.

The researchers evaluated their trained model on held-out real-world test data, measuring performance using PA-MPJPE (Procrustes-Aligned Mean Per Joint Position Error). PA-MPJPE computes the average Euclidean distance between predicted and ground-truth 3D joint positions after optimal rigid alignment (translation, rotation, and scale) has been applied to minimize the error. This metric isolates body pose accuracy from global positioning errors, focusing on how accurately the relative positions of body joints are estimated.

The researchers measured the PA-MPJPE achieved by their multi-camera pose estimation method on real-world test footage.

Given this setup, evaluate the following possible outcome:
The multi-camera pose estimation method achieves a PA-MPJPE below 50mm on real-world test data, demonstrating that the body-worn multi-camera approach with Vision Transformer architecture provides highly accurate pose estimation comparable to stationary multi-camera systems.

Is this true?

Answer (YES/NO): YES